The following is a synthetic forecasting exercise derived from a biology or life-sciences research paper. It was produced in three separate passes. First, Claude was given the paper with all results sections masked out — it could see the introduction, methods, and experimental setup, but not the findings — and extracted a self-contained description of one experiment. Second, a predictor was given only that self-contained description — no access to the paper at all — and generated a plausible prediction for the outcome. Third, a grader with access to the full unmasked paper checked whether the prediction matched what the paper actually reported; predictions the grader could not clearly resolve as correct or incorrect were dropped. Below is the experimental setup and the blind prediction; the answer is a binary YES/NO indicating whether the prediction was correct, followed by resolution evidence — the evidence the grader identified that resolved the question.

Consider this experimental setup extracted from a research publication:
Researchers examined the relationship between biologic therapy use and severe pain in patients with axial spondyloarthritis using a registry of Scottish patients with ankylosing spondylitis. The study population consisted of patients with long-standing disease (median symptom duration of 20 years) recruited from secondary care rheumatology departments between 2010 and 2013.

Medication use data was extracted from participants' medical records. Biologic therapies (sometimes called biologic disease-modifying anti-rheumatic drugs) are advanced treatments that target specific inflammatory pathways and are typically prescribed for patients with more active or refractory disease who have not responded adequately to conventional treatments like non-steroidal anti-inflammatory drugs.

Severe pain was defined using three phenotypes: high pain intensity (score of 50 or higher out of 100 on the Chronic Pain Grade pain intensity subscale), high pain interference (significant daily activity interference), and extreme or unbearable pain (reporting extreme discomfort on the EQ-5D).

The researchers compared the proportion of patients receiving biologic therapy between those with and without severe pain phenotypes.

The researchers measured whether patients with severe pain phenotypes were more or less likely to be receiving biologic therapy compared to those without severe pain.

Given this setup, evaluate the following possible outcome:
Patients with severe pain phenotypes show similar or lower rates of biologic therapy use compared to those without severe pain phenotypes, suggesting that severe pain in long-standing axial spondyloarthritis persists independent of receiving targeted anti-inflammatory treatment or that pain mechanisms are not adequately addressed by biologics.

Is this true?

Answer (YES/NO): NO